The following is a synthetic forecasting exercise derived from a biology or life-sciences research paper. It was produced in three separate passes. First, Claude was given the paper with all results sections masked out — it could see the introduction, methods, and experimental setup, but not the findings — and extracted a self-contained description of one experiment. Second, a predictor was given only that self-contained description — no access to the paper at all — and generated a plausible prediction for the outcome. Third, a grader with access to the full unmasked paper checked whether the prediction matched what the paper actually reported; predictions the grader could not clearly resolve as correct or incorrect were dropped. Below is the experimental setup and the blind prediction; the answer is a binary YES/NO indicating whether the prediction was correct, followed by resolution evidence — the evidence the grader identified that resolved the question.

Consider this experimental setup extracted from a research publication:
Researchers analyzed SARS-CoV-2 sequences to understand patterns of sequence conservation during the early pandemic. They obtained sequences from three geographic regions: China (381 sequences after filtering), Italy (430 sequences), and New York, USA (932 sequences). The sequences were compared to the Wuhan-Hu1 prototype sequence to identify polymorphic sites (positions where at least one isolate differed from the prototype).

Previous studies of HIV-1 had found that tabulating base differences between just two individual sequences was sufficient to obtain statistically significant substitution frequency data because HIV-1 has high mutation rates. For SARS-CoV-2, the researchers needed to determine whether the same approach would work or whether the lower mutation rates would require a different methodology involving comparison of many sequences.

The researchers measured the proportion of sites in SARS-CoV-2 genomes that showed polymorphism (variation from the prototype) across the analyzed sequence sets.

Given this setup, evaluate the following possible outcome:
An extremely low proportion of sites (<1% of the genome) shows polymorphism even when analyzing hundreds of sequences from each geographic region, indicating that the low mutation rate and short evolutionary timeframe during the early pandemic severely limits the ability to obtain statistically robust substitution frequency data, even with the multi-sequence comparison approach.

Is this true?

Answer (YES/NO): NO